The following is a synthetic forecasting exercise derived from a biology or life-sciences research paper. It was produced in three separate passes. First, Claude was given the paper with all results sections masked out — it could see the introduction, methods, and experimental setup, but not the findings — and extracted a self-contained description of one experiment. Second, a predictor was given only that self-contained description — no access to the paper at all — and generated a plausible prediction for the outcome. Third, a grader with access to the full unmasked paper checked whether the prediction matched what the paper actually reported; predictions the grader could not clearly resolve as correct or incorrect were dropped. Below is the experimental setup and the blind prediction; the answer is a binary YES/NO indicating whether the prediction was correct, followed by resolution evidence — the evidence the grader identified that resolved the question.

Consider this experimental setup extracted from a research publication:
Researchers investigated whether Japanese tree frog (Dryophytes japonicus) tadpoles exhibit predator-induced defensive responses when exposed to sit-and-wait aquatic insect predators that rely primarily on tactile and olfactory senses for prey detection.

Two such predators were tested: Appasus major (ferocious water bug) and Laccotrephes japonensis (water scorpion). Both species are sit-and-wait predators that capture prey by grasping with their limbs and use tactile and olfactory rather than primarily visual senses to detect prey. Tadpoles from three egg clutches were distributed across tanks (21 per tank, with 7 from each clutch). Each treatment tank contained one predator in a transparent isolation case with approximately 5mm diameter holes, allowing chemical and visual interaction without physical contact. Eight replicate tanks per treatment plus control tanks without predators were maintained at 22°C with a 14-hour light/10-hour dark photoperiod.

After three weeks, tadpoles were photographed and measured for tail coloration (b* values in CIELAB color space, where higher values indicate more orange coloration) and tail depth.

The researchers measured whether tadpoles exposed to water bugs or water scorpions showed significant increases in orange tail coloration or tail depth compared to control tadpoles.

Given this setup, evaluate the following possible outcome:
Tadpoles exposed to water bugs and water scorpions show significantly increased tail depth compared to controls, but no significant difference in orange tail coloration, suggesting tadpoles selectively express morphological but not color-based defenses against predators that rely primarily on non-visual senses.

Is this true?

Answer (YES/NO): NO